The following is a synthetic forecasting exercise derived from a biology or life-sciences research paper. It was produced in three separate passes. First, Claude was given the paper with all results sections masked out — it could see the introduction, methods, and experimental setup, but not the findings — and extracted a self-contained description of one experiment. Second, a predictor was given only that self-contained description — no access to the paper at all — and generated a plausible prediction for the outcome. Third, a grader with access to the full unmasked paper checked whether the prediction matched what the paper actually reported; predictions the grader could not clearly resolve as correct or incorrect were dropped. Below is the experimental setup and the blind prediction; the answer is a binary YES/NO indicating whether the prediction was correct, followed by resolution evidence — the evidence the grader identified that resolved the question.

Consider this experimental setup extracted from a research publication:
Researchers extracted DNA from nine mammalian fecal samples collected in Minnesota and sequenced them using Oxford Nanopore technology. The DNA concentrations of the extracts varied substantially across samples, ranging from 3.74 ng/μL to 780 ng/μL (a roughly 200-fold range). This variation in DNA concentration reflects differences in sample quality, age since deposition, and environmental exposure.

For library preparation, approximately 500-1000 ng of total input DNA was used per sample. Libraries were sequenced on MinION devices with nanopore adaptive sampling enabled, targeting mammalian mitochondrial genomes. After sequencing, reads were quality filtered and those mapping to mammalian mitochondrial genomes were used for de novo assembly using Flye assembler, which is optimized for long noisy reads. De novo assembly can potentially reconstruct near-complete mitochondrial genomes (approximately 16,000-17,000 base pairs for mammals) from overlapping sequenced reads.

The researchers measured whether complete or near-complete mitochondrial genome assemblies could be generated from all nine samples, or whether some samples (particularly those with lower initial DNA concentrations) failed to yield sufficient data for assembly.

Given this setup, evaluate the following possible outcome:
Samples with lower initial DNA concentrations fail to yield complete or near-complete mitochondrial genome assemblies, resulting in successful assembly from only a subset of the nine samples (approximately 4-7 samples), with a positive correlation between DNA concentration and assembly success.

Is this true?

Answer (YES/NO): NO